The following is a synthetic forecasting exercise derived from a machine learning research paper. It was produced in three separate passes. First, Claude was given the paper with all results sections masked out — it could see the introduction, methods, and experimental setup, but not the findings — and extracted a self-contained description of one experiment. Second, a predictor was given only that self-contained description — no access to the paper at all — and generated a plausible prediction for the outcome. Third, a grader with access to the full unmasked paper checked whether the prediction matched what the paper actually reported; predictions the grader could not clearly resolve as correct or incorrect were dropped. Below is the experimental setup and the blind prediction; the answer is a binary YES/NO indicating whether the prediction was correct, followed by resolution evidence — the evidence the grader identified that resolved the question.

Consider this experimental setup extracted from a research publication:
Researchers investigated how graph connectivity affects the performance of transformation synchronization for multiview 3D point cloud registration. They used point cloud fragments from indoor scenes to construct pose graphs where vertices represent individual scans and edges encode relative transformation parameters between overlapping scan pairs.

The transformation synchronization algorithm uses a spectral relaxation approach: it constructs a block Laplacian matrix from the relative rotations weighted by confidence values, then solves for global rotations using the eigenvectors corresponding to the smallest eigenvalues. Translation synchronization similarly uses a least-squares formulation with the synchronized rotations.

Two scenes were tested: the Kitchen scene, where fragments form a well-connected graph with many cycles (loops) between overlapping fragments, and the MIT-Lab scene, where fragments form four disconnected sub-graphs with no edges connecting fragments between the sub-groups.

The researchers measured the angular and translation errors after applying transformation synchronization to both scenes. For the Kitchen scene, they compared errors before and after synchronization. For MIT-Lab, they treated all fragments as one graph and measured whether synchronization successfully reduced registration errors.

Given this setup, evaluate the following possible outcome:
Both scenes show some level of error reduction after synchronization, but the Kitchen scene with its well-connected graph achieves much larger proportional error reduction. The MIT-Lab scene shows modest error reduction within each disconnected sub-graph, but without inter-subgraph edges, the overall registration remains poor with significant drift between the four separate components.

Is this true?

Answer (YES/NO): NO